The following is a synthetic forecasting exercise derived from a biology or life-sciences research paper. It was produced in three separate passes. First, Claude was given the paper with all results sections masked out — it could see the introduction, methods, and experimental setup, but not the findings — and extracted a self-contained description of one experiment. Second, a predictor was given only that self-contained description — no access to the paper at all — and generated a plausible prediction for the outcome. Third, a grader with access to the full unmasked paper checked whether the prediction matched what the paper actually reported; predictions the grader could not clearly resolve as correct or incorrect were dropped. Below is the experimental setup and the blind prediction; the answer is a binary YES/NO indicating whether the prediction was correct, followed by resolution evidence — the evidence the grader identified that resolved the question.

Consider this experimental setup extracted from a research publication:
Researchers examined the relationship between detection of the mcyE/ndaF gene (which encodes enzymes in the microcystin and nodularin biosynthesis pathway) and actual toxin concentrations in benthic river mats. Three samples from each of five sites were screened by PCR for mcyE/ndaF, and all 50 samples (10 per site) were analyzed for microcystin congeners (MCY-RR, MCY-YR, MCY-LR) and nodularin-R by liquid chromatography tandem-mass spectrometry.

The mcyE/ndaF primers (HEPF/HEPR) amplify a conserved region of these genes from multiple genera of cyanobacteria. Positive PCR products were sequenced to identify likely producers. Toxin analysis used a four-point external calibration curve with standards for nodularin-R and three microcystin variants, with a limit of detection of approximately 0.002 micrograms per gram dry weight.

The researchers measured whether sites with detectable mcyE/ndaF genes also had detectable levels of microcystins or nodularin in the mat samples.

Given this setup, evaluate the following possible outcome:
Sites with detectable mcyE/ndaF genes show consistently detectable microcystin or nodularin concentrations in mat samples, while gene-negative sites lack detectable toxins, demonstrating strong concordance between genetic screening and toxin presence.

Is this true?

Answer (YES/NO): NO